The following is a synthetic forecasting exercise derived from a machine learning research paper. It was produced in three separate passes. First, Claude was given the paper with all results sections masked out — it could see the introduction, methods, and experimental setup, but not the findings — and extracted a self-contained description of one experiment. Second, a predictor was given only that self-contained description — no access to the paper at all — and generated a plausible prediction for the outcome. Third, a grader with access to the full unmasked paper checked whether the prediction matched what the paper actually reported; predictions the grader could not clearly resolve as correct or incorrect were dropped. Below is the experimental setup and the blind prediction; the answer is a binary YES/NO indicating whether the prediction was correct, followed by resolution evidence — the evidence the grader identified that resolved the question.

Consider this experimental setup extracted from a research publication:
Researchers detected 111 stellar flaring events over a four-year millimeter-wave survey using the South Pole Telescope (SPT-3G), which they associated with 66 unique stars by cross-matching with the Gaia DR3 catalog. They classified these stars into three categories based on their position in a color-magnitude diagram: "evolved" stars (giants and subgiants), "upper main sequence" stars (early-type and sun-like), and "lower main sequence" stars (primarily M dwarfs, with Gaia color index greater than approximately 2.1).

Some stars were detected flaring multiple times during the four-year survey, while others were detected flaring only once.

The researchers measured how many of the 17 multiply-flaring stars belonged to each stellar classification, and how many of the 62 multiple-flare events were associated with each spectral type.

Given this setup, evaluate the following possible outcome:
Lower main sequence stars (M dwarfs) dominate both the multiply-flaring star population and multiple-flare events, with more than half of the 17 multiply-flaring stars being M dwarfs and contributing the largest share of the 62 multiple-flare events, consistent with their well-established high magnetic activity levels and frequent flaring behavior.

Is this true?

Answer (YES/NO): NO